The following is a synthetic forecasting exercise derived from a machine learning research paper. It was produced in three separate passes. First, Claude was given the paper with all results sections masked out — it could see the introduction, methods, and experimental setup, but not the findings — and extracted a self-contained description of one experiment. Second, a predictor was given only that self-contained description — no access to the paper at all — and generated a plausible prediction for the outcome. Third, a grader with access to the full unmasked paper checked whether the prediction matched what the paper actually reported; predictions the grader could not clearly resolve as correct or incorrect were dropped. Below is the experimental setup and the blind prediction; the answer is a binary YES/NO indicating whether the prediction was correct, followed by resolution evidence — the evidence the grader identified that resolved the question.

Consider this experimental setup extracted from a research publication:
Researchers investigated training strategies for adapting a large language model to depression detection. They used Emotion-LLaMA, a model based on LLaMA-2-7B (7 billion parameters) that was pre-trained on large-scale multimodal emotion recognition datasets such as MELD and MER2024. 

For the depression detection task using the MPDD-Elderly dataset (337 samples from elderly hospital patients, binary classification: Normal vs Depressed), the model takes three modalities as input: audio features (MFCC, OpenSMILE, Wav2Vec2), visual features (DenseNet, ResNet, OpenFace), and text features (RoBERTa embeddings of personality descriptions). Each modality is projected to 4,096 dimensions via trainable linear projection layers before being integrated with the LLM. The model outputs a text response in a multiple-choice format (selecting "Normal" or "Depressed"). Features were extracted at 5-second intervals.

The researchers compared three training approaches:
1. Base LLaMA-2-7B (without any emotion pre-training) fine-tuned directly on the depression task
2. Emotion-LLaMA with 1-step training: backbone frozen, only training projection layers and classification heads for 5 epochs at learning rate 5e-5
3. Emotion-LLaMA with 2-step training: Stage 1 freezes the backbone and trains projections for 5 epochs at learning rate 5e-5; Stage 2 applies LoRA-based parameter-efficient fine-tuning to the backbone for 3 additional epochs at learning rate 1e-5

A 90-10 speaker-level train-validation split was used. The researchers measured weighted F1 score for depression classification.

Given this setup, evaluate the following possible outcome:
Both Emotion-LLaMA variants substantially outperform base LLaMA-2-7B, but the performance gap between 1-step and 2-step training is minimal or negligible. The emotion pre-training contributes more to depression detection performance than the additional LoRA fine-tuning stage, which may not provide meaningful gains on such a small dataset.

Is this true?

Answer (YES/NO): NO